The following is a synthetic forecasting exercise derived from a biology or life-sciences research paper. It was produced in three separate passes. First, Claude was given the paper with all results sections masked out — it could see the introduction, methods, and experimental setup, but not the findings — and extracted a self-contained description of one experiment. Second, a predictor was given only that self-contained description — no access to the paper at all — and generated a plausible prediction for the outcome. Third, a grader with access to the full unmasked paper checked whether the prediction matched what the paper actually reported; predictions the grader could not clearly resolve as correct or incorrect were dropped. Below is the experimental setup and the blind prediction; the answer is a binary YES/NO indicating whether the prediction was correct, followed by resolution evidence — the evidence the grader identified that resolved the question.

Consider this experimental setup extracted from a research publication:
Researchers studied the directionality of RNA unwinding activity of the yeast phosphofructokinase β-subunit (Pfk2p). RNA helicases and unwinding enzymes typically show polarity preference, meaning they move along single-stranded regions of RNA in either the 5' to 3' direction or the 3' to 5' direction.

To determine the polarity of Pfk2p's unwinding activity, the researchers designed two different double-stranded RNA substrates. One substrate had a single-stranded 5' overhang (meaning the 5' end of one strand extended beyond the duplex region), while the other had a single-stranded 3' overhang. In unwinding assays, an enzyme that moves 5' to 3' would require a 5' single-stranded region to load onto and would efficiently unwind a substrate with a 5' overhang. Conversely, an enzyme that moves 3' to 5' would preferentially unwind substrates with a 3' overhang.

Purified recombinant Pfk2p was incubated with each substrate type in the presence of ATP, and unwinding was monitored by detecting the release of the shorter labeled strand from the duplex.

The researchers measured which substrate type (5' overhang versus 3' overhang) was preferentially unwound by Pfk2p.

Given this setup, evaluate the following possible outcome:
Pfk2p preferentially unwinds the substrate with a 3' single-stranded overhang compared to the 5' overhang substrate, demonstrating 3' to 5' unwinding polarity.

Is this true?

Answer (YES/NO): NO